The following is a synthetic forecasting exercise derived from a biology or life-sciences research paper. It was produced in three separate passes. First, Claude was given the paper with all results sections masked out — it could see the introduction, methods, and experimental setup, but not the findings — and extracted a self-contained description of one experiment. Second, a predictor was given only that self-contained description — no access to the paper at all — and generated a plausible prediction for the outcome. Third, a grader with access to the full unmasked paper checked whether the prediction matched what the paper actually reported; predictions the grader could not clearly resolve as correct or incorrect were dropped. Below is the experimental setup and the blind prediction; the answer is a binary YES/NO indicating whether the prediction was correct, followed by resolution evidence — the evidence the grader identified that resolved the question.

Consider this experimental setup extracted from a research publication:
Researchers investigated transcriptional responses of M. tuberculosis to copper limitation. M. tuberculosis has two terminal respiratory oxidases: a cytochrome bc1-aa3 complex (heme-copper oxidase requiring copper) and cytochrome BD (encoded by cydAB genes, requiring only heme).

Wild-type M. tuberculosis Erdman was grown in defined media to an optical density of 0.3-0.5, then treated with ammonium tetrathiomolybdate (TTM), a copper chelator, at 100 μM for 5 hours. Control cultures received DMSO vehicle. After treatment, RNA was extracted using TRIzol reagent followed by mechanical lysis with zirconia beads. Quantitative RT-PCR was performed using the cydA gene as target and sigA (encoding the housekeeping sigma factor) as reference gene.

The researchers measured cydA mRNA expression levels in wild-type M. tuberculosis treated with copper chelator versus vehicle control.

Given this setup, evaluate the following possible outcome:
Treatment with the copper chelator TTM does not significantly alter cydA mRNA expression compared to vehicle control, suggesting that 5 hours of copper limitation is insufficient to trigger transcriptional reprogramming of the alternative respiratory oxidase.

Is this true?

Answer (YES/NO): YES